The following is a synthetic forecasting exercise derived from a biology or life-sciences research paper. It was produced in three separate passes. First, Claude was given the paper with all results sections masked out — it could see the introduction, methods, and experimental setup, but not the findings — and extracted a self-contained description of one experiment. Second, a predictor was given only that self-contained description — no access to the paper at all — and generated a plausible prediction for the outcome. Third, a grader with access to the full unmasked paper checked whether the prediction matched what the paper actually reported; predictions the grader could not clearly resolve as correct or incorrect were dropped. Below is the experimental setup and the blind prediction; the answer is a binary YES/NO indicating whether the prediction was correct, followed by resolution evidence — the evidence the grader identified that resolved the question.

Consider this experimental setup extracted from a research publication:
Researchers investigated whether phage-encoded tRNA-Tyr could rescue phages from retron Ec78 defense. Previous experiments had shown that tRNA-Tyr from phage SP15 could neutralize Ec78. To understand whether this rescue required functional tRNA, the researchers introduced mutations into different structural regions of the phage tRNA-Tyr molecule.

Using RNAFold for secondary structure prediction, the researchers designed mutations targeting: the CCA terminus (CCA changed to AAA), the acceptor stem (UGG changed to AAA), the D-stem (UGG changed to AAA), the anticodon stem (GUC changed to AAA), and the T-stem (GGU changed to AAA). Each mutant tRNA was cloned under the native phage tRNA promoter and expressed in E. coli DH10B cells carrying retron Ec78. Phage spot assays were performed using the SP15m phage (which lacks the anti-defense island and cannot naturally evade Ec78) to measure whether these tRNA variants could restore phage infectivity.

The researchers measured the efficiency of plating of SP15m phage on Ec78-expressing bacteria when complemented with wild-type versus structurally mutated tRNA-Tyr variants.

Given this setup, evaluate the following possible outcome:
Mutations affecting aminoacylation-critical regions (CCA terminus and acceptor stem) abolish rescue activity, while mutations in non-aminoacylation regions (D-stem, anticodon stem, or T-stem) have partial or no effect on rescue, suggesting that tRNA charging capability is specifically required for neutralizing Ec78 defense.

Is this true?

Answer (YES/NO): NO